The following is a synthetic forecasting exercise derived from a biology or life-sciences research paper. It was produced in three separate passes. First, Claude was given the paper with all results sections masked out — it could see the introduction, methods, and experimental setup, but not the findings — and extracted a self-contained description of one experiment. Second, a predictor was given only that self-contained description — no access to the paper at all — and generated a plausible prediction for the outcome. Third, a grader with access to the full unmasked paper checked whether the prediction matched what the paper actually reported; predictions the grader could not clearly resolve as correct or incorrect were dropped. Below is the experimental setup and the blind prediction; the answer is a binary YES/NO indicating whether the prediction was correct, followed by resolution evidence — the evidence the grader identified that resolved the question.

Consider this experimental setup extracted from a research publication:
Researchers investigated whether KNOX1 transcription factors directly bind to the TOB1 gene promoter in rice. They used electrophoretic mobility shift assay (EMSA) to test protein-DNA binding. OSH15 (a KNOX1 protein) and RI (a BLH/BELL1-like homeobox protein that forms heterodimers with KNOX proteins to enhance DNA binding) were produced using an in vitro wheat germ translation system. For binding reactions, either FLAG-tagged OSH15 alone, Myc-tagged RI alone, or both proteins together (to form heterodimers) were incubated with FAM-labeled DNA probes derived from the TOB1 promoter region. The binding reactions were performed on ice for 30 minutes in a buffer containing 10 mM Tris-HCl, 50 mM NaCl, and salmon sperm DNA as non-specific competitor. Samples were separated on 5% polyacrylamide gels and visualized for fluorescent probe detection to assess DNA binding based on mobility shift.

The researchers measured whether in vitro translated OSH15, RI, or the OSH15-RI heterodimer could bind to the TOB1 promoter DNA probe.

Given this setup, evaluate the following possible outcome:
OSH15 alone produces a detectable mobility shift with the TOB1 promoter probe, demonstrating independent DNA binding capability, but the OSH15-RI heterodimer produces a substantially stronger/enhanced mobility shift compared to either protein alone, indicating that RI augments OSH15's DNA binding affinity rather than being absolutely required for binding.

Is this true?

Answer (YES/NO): NO